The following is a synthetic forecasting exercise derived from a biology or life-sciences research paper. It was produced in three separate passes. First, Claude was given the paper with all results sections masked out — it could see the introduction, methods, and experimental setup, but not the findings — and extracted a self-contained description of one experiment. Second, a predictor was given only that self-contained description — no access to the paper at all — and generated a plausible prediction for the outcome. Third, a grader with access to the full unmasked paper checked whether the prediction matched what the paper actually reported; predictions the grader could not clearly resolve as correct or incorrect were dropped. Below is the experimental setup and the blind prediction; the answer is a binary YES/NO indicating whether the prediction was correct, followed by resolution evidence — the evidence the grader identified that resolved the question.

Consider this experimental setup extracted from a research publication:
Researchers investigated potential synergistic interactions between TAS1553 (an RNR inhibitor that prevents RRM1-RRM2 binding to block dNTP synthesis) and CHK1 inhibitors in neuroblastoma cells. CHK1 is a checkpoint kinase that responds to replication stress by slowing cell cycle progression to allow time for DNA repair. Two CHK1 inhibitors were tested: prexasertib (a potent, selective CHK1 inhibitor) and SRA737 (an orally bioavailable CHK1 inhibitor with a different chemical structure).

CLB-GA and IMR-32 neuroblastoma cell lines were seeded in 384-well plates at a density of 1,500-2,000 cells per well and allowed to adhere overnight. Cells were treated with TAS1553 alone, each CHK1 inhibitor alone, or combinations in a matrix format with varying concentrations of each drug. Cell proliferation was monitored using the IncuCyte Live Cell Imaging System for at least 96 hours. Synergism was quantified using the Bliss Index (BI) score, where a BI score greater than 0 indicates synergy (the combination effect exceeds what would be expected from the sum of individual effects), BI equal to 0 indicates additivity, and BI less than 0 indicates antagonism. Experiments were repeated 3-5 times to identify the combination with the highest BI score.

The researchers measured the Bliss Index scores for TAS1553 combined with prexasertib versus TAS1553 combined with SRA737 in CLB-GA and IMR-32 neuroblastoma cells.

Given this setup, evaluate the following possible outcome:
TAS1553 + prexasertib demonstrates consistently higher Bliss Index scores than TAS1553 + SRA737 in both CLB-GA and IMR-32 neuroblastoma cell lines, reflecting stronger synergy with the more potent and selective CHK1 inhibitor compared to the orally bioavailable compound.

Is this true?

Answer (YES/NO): NO